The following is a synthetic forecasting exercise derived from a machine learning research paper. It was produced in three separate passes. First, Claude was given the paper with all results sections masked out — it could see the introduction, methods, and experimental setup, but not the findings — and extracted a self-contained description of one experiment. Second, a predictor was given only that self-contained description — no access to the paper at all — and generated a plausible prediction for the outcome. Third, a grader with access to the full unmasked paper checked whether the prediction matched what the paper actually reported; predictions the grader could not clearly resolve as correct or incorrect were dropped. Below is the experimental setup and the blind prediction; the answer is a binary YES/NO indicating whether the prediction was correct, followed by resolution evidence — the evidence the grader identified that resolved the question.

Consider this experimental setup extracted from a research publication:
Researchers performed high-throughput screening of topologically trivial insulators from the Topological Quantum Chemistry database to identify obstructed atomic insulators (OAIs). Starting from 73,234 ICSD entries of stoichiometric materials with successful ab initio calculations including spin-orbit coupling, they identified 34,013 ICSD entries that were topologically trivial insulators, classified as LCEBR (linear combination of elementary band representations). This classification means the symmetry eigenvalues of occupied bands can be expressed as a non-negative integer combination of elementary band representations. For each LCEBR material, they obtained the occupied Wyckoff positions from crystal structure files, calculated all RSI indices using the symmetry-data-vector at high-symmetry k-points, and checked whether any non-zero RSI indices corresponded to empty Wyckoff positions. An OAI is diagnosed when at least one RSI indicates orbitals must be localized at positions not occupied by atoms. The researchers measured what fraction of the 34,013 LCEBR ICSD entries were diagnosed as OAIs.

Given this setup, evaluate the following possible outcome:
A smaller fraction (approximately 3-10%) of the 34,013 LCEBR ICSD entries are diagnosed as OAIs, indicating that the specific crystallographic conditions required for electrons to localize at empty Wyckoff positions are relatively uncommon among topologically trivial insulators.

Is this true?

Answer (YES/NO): YES